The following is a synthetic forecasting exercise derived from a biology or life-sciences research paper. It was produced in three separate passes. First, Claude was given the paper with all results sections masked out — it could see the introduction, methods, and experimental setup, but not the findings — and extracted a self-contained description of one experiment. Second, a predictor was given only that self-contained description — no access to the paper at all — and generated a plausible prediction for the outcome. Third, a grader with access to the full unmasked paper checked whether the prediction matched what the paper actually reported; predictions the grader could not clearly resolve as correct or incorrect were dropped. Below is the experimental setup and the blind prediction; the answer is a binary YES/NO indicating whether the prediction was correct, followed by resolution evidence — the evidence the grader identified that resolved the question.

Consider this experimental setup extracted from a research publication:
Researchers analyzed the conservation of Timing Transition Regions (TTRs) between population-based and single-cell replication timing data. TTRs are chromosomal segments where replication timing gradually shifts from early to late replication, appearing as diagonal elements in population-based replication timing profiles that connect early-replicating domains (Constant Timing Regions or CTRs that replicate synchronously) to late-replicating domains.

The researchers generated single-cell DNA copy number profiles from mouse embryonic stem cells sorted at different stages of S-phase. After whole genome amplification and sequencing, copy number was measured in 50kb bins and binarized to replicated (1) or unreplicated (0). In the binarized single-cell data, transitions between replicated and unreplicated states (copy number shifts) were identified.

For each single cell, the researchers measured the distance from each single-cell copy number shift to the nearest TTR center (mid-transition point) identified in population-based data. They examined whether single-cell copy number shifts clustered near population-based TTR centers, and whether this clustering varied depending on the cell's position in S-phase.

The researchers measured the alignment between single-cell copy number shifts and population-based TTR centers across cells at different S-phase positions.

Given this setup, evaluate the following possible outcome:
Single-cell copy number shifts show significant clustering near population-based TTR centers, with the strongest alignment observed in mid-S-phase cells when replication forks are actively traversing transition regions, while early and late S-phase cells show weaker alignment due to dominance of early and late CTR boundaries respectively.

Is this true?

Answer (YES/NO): YES